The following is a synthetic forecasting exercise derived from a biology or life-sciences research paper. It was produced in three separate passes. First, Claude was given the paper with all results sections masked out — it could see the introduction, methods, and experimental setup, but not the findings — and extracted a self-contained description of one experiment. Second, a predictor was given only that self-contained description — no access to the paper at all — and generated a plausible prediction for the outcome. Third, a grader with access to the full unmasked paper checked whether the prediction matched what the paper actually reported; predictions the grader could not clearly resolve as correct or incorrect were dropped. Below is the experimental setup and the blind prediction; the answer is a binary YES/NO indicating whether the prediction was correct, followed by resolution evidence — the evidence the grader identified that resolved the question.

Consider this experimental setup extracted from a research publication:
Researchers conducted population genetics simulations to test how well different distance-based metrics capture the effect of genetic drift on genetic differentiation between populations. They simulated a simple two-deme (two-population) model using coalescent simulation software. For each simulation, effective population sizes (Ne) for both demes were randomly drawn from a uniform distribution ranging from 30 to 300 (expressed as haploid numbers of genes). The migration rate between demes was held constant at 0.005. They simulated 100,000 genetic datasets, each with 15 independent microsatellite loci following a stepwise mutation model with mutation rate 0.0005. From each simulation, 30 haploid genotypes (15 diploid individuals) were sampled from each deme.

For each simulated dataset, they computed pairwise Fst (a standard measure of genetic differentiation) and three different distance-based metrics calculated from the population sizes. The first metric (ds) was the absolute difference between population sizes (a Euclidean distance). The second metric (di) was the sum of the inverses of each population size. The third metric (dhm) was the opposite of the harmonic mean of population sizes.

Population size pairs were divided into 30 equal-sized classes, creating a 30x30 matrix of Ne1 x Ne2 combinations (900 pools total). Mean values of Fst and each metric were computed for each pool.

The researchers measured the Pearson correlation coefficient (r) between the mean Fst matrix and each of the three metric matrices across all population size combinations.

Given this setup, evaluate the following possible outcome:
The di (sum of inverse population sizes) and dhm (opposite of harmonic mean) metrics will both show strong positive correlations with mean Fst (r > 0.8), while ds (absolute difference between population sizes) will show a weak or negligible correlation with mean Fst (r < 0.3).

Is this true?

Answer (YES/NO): YES